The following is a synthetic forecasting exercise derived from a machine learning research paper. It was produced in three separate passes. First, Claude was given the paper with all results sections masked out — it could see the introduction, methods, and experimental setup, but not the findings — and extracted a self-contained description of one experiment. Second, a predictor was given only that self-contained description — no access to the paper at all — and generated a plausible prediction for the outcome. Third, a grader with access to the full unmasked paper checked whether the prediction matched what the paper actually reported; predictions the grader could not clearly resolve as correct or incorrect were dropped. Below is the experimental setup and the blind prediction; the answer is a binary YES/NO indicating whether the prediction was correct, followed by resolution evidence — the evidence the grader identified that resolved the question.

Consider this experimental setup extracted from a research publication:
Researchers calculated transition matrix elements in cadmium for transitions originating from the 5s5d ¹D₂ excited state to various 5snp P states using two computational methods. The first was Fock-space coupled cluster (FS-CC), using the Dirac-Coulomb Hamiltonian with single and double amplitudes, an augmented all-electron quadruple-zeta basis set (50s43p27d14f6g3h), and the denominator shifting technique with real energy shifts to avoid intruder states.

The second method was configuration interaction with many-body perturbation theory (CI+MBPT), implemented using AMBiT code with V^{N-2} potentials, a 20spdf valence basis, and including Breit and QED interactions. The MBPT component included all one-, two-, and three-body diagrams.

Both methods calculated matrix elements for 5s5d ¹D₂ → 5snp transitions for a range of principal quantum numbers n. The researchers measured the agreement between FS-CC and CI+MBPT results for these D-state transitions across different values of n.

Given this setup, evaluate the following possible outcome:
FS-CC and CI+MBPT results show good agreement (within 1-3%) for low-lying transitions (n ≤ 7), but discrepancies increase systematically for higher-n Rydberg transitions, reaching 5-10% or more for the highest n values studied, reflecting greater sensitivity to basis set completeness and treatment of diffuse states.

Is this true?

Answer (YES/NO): NO